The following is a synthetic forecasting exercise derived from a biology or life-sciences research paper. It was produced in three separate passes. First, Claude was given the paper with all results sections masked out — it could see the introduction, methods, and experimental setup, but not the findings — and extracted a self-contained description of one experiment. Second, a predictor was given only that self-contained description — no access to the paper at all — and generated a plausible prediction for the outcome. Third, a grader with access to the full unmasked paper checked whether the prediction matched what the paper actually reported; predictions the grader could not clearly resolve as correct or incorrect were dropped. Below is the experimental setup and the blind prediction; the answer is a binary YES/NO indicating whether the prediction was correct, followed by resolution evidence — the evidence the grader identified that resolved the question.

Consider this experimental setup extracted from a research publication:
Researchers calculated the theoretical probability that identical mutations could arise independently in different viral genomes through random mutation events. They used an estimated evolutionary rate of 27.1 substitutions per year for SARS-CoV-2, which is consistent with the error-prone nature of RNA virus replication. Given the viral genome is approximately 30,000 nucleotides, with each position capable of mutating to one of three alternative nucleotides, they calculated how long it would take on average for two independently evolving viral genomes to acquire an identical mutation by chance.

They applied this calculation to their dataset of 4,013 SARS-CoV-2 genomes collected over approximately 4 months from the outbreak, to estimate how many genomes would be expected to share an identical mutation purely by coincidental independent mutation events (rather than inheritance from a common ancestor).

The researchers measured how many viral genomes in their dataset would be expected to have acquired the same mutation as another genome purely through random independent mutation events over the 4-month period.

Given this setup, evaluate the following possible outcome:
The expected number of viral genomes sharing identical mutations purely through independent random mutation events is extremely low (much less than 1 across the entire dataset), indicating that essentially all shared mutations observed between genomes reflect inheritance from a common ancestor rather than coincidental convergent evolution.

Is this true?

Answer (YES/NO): YES